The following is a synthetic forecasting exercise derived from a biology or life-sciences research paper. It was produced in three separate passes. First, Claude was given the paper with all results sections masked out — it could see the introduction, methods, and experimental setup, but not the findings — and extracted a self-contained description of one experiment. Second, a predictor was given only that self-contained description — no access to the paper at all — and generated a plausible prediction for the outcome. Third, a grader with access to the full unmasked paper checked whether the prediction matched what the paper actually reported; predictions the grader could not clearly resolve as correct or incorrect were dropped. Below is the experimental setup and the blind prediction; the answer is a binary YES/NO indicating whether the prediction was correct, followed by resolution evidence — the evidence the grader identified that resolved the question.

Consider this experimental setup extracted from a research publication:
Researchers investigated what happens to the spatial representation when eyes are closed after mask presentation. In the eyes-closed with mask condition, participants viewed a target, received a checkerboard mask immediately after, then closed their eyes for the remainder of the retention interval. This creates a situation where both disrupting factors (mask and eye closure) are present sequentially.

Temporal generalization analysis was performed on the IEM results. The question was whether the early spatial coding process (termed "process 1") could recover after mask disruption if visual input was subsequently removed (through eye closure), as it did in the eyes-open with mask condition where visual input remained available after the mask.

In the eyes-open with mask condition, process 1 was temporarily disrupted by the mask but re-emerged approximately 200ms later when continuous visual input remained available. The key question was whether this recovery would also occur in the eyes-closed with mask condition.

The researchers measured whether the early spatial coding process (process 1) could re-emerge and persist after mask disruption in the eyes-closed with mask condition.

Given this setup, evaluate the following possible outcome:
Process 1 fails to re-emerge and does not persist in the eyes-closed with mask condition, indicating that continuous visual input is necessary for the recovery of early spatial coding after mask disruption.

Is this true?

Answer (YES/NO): YES